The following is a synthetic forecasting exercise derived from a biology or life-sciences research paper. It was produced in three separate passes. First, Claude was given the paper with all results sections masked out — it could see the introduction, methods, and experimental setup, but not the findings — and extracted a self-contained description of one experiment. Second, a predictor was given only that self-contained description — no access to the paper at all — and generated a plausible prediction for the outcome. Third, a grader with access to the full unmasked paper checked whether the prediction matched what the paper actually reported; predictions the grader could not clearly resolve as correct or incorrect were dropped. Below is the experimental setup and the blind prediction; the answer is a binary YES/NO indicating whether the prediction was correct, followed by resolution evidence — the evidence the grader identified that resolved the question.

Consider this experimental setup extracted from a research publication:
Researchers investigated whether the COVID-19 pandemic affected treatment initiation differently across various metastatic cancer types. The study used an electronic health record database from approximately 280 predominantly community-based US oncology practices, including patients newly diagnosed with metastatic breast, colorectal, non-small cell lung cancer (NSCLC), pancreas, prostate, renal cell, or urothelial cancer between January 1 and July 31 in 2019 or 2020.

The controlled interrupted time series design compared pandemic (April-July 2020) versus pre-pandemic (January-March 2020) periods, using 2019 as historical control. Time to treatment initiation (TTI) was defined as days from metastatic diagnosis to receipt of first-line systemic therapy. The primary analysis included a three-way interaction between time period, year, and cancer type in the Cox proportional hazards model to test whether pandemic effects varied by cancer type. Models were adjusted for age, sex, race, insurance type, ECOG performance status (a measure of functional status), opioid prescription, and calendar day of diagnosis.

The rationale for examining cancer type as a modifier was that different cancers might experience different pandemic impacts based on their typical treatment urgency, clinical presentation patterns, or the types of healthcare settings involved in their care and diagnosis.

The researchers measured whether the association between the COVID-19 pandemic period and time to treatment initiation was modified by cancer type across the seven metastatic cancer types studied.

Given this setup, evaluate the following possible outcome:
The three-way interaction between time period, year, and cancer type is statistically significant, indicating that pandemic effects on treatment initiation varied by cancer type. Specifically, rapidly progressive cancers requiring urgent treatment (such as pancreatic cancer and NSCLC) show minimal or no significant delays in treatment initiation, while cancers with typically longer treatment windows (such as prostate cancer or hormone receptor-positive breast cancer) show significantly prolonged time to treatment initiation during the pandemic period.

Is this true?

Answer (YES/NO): NO